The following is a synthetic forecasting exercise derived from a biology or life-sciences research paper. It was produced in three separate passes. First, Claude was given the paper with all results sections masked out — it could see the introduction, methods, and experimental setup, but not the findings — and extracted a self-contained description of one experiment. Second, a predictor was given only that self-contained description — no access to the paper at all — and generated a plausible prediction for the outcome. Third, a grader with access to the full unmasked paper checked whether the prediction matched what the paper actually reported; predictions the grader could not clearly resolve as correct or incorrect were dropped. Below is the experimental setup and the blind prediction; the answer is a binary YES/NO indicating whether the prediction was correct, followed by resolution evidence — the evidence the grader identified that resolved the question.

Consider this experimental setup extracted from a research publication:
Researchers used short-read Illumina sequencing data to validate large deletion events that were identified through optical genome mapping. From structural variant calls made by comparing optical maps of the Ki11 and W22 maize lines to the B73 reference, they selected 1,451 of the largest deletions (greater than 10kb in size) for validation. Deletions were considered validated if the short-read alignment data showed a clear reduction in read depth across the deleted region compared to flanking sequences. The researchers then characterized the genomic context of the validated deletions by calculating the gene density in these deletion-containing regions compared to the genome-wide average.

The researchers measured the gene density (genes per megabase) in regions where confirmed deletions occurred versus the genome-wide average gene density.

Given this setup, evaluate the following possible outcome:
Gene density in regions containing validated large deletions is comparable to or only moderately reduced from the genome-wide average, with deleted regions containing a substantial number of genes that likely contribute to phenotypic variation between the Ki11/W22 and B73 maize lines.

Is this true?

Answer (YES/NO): NO